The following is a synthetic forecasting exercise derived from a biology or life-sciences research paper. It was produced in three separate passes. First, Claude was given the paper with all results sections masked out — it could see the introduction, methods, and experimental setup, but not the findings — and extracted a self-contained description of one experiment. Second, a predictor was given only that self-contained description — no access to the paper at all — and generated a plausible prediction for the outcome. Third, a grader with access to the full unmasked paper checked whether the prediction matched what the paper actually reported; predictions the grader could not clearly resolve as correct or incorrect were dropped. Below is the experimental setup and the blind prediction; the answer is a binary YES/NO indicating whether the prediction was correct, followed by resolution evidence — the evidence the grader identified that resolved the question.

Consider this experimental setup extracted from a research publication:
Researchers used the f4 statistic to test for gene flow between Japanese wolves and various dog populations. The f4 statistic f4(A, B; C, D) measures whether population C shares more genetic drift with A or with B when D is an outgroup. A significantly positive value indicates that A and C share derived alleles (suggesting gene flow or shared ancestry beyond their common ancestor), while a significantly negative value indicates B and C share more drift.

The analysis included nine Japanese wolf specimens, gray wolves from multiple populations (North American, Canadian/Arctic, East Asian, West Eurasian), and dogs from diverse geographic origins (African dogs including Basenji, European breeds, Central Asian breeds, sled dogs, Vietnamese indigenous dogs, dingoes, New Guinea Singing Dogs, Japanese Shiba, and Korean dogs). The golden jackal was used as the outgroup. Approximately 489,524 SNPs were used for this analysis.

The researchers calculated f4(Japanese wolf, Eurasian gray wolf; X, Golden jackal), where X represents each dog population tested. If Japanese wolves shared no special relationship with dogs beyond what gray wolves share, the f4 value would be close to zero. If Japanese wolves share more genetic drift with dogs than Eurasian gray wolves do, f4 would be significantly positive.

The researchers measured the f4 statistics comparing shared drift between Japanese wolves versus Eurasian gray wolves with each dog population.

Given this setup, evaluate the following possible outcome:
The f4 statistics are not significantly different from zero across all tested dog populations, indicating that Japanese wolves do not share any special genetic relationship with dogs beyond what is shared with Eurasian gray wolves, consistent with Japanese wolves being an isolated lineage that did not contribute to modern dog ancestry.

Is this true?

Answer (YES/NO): NO